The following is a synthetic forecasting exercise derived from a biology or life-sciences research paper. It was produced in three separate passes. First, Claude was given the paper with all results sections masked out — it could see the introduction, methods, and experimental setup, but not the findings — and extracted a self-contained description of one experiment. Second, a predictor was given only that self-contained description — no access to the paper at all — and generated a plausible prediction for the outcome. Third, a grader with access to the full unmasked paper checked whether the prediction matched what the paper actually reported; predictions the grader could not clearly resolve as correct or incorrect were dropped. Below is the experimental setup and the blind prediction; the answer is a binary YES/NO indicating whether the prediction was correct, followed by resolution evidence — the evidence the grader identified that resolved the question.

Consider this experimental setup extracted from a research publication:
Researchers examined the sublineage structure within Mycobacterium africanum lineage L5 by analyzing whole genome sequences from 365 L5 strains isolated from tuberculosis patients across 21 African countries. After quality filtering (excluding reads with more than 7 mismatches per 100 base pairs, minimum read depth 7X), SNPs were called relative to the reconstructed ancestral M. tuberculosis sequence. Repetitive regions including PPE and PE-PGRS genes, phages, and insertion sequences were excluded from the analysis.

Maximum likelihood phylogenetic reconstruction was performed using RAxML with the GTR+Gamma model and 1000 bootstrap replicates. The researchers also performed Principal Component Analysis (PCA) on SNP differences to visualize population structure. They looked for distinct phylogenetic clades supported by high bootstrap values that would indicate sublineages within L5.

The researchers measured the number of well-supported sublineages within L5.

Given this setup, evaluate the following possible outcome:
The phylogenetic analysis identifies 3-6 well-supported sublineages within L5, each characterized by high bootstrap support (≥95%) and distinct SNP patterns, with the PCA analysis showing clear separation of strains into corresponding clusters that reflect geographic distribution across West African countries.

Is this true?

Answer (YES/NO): NO